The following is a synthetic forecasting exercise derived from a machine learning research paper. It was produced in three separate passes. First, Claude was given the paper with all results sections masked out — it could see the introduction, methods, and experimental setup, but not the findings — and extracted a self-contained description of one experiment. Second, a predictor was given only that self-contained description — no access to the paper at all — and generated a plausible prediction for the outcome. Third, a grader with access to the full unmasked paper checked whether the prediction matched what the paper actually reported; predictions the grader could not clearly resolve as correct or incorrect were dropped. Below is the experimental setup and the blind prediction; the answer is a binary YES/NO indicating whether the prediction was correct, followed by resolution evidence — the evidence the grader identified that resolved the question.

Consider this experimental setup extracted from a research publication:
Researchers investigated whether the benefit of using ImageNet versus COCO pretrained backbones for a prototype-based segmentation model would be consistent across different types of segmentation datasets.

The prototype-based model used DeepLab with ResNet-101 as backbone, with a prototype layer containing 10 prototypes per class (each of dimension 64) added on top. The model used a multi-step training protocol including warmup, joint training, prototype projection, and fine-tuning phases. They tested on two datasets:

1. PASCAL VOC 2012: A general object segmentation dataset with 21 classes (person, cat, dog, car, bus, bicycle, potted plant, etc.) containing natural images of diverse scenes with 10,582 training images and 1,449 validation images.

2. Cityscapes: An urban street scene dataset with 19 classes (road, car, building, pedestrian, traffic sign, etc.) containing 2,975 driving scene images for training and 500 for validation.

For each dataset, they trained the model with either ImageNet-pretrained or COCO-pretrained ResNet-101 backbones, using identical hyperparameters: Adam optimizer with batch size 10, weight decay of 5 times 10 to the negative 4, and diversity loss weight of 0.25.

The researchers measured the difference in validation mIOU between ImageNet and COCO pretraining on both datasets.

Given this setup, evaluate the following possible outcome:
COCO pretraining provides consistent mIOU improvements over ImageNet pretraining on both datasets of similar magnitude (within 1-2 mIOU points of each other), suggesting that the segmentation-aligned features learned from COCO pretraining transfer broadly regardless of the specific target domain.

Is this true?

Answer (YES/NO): NO